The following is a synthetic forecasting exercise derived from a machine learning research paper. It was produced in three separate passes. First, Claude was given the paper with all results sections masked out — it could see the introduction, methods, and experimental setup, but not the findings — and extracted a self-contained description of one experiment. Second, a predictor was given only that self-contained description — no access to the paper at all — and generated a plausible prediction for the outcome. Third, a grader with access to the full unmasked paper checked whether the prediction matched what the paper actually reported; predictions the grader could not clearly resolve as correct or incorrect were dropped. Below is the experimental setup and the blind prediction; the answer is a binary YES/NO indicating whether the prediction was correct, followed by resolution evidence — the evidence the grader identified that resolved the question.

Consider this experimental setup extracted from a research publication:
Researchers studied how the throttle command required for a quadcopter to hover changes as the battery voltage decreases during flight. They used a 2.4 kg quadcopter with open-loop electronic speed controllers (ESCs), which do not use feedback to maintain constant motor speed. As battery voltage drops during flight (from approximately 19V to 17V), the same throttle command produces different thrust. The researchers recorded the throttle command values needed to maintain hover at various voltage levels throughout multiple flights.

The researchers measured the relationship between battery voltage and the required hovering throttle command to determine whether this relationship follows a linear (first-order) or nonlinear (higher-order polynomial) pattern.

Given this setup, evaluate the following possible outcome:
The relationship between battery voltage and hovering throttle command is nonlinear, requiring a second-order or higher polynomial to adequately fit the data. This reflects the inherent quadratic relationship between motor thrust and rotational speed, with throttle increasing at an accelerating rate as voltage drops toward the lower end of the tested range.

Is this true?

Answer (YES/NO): NO